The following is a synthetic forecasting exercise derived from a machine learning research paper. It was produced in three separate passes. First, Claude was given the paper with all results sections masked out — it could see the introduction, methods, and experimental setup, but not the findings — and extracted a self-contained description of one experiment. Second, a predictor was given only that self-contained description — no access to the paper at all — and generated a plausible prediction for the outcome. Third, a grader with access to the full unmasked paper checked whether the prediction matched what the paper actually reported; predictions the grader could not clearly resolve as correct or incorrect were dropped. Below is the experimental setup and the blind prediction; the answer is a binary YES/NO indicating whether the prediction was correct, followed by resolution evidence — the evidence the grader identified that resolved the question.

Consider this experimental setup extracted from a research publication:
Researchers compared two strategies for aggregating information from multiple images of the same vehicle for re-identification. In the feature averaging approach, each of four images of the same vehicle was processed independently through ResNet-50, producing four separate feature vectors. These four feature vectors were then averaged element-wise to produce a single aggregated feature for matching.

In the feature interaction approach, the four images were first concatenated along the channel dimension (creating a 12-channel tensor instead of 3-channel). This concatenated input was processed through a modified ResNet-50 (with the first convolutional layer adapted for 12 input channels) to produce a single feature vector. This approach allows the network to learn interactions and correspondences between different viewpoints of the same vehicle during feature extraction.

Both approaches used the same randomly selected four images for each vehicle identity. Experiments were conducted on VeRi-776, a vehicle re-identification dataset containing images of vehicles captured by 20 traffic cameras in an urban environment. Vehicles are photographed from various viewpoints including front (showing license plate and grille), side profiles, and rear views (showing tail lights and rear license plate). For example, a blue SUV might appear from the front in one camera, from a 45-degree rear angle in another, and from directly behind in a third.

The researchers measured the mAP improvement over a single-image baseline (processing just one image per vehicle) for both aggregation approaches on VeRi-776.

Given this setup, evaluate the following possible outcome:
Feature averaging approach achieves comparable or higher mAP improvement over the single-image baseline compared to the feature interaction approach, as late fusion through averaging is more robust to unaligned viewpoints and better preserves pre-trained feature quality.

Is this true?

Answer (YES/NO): NO